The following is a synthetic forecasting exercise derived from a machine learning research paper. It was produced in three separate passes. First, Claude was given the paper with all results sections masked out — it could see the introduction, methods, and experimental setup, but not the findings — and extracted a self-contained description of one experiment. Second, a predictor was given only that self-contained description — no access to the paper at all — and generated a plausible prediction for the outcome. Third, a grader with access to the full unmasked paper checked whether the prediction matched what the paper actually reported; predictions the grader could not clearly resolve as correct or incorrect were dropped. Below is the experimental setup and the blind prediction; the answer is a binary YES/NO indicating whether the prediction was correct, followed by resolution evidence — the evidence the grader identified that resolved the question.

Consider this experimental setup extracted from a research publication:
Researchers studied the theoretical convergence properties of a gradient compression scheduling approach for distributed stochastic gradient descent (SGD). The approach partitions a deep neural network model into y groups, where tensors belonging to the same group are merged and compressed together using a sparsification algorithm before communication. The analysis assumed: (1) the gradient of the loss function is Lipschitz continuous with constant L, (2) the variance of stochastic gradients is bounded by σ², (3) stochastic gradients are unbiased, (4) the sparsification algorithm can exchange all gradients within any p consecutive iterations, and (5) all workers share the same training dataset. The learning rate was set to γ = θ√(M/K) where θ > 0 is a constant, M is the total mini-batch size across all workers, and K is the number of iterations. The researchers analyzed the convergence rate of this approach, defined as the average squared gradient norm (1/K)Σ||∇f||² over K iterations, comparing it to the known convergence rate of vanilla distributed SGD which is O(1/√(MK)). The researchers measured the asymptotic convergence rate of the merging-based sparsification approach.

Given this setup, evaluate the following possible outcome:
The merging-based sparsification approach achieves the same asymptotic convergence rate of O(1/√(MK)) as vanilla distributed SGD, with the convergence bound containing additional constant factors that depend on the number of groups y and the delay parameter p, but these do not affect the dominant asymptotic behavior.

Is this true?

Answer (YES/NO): NO